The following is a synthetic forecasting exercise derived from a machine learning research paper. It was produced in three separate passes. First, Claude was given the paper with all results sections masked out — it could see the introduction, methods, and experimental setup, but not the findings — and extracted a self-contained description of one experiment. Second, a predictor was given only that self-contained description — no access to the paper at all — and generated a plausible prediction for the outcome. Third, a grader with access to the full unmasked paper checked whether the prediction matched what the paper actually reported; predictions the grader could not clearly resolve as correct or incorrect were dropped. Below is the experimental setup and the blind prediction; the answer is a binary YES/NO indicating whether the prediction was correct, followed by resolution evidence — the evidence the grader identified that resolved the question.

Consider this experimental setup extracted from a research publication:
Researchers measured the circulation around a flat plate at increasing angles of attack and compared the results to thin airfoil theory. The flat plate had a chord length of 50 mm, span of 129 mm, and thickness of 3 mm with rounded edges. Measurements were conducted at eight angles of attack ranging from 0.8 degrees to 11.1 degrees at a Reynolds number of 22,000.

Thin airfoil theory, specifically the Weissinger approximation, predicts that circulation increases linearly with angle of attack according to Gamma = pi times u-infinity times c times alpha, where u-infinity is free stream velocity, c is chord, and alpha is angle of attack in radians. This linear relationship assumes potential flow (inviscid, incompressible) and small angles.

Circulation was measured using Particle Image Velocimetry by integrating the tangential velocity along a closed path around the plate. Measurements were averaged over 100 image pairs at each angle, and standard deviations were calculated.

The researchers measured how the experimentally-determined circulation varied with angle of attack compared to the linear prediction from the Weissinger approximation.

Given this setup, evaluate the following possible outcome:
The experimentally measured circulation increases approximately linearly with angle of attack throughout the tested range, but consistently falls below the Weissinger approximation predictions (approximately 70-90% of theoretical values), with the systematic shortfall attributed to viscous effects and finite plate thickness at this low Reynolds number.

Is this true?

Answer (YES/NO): NO